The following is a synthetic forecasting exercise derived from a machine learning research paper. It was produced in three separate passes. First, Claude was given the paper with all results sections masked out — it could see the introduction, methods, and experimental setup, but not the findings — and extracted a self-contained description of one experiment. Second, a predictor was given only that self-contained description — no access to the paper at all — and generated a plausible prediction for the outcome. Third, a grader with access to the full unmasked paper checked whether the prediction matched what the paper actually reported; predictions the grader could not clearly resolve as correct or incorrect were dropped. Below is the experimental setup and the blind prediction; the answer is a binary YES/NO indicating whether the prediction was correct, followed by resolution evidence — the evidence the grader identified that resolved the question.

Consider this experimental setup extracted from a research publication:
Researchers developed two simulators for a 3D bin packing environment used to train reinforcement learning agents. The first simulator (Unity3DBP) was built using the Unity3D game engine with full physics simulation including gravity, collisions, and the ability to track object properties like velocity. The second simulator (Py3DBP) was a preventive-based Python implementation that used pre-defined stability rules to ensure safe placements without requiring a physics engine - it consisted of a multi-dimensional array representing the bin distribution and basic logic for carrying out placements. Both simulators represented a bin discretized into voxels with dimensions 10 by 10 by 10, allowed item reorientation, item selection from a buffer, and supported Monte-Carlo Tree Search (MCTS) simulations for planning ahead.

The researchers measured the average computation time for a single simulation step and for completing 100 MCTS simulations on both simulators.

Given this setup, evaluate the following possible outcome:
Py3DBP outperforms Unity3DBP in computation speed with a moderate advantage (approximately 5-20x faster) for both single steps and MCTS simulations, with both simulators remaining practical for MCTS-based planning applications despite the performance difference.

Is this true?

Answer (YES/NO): NO